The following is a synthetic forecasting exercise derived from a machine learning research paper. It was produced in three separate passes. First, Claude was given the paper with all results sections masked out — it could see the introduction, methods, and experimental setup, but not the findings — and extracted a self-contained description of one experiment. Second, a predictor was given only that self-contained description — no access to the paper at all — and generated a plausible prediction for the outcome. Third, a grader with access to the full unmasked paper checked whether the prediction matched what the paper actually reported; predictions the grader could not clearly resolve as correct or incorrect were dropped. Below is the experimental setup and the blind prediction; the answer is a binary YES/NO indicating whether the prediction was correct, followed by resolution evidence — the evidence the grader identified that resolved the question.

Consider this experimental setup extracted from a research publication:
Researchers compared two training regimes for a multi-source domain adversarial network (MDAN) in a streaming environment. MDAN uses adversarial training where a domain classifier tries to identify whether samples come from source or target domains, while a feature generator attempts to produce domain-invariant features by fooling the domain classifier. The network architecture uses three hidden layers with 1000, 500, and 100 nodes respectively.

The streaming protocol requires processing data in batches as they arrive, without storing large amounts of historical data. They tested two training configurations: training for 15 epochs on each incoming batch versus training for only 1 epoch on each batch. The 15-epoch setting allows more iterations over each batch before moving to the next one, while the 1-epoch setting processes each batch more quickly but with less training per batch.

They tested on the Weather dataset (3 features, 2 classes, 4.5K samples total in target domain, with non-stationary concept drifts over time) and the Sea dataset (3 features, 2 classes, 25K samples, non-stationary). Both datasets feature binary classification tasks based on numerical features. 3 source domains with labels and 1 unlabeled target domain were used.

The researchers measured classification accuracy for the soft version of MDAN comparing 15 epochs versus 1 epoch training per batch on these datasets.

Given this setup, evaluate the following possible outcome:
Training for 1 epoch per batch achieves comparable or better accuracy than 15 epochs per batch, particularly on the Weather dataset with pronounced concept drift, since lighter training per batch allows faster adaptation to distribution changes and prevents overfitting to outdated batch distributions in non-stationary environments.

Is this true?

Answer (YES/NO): NO